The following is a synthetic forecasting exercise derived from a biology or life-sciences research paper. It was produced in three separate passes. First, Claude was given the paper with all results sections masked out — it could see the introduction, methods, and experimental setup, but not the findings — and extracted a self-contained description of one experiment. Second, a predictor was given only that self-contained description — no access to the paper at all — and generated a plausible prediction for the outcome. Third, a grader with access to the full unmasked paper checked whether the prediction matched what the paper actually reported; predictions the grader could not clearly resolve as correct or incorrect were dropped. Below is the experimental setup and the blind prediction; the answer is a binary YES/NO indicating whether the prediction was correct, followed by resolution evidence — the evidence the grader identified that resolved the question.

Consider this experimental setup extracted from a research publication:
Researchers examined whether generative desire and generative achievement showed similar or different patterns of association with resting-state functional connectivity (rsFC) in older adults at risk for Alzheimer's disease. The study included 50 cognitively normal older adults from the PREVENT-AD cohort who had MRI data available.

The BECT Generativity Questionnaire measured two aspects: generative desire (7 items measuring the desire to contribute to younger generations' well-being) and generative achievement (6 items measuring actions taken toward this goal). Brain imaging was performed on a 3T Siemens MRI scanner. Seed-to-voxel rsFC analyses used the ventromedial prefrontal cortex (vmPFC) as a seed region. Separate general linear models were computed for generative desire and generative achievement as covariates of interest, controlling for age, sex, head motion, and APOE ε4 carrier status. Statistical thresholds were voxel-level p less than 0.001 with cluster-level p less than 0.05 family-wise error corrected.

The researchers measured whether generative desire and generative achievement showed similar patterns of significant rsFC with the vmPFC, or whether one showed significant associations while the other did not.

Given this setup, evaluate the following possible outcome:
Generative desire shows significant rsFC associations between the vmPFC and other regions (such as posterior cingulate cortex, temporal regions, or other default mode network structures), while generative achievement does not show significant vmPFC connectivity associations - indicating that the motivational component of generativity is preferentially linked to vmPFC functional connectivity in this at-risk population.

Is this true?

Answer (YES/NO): NO